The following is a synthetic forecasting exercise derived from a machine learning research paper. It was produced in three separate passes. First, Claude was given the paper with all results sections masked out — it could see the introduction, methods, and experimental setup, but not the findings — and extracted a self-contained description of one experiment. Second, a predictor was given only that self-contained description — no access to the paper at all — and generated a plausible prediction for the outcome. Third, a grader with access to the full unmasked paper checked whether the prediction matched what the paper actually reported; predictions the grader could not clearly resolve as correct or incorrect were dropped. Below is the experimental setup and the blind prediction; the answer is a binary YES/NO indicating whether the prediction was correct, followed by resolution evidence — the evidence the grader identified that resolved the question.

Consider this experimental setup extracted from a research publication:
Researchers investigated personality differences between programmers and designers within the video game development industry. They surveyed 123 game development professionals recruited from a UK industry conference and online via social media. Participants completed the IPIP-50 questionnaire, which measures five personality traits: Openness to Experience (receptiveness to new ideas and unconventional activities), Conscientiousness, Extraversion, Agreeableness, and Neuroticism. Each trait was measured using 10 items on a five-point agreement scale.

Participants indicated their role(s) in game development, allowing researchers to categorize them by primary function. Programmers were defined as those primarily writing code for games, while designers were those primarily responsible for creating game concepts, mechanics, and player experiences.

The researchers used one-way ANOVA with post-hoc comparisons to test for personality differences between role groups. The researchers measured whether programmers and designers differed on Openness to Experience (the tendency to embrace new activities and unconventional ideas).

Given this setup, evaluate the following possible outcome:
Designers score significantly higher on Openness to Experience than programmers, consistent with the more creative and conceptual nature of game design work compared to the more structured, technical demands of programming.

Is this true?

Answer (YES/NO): YES